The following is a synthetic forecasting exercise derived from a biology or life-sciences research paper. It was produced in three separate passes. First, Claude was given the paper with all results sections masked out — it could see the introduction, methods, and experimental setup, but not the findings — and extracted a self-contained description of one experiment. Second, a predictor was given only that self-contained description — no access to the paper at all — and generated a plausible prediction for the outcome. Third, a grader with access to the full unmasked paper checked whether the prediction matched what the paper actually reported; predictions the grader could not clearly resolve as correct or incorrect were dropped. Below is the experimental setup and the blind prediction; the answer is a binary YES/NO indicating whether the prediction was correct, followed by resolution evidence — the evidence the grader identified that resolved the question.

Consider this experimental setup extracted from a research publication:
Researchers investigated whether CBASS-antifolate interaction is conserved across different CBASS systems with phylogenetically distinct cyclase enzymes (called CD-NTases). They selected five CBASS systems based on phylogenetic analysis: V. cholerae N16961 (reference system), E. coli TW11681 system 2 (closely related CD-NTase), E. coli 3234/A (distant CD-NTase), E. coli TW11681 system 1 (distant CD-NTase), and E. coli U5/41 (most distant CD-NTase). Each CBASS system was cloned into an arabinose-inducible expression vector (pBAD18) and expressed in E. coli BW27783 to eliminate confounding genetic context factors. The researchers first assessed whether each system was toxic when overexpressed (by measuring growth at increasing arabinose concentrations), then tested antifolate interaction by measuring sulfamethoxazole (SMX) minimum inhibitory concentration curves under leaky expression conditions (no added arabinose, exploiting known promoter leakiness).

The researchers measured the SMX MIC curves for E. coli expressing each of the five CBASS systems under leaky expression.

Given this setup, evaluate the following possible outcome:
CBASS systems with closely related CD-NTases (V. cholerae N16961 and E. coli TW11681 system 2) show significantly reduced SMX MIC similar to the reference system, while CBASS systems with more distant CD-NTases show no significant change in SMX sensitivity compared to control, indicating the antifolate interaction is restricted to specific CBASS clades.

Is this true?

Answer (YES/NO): YES